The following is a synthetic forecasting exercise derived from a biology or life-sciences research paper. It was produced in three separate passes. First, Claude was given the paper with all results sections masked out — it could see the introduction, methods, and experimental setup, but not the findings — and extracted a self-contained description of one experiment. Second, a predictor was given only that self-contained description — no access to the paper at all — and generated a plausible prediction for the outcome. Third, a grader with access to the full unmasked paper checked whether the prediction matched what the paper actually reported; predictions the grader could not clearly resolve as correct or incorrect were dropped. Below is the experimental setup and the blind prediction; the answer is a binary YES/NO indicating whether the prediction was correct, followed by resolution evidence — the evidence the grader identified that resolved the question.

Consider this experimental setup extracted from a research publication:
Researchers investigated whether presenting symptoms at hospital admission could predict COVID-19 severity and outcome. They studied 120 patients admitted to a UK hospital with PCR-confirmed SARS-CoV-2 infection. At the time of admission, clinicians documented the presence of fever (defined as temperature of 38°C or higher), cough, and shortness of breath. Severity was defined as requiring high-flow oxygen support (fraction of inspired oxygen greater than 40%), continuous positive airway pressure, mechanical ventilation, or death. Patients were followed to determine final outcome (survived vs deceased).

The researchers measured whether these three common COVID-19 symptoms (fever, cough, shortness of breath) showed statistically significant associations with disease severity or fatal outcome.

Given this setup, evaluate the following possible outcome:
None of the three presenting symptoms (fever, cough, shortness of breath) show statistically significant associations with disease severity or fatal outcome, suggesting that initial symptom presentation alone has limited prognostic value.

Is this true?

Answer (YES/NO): YES